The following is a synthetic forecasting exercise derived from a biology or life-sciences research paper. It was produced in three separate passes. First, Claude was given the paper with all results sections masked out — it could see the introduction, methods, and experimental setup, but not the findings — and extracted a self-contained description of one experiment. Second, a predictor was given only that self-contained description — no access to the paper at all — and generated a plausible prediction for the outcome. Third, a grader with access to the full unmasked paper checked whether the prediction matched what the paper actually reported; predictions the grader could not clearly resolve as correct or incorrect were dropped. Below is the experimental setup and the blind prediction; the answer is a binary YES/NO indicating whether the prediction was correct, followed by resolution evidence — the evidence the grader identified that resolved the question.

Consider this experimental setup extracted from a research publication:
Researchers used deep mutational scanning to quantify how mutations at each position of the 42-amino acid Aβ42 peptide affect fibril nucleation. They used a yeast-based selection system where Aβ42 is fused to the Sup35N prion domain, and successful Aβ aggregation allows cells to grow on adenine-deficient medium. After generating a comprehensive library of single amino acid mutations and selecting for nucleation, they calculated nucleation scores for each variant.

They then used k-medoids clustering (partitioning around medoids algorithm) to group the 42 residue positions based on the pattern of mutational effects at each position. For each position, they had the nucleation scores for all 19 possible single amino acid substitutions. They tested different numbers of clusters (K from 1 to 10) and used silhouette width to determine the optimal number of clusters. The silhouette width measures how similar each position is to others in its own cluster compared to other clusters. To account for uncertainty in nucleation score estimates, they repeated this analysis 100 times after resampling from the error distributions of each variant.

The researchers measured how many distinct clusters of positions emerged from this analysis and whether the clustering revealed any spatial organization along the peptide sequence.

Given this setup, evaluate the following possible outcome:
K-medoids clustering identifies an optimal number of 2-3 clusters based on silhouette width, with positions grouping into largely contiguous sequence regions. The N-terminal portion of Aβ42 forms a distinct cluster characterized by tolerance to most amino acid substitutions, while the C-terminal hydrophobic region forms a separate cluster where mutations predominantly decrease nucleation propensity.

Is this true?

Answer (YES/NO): NO